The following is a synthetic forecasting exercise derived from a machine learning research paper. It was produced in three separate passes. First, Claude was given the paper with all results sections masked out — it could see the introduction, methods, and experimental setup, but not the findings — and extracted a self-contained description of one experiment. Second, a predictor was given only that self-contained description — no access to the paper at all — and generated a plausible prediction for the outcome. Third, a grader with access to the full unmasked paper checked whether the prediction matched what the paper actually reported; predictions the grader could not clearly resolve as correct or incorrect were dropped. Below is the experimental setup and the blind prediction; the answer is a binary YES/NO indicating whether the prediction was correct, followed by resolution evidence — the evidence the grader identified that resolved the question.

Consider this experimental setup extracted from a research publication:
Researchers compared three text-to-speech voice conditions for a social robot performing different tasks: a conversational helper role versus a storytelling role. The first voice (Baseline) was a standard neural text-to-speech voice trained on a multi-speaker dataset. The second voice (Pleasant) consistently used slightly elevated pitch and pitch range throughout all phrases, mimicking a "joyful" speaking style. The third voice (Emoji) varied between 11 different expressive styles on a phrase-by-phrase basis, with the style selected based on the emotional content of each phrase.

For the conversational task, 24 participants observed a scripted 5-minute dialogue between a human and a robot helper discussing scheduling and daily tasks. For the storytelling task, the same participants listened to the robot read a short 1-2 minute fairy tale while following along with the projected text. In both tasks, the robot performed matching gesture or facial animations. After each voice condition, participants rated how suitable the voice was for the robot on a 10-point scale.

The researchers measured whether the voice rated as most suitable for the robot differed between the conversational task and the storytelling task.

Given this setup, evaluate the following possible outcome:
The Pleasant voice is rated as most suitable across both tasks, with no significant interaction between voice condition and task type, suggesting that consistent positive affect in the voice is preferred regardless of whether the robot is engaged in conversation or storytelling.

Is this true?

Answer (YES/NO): NO